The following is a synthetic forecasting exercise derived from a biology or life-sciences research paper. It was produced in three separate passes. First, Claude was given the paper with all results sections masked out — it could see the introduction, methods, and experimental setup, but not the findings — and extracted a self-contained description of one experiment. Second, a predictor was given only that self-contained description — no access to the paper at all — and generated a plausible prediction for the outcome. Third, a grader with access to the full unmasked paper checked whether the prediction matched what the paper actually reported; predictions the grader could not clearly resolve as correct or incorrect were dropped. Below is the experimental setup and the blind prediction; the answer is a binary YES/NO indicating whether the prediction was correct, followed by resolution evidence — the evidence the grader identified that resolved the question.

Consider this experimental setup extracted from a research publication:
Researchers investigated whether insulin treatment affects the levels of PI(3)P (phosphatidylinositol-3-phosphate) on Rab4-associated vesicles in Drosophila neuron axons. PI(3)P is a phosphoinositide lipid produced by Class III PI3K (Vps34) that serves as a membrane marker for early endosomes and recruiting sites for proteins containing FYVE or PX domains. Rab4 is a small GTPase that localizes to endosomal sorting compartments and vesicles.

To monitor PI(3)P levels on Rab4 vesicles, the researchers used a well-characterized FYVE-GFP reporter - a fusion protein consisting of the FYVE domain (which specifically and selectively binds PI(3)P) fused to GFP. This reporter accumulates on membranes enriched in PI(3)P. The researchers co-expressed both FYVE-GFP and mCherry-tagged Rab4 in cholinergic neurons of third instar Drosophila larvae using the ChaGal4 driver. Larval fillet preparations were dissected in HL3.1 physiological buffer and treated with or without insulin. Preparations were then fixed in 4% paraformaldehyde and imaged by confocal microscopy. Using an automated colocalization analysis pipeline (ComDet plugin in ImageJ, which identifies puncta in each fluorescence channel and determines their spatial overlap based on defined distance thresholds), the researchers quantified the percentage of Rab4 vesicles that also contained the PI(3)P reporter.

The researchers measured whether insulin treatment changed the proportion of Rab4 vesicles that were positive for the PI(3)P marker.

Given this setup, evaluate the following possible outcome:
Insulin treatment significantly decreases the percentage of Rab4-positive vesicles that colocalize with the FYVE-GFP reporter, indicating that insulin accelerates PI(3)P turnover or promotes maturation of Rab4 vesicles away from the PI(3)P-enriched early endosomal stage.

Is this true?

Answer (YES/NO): NO